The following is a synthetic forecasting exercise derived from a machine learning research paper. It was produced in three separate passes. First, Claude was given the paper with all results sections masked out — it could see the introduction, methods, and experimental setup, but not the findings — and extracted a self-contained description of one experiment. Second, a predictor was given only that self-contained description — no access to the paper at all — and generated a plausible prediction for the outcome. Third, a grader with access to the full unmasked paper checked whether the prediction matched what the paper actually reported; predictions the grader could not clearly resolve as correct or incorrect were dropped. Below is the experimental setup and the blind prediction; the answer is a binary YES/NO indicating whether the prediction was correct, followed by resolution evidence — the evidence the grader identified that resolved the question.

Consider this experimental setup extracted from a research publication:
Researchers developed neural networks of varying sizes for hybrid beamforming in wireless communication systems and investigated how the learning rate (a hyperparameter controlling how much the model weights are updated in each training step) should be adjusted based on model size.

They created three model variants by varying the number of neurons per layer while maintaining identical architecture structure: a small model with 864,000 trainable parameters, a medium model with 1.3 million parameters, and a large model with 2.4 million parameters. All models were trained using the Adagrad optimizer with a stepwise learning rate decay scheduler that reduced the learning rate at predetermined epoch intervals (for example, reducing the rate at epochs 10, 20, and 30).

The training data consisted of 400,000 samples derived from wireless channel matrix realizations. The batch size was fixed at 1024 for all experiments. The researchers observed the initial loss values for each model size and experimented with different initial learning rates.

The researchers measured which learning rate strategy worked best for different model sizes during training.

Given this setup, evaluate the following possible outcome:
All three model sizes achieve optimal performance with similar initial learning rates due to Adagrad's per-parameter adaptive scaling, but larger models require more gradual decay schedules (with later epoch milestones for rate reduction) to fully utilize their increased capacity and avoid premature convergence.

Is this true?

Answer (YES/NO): NO